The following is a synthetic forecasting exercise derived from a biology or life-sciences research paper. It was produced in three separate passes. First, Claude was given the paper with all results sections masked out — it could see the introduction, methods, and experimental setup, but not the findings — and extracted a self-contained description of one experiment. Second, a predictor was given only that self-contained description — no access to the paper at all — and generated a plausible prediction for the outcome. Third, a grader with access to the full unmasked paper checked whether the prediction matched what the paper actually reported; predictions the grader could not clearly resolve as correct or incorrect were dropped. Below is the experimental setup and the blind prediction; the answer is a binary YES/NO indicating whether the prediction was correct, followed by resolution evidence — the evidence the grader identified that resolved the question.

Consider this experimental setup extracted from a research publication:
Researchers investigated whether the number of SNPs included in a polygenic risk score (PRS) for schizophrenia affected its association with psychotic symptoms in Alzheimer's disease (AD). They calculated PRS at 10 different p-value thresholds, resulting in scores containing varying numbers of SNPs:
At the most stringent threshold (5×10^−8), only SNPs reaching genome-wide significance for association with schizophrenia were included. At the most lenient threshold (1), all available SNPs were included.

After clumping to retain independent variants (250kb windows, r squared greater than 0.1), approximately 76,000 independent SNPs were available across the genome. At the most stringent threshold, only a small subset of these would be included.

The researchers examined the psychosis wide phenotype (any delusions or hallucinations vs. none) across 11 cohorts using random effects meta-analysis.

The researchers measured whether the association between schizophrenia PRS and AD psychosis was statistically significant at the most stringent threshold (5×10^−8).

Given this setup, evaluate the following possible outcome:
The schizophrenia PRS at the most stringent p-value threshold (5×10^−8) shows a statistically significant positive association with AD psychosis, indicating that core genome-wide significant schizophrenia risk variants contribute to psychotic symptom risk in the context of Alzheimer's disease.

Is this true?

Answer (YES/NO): NO